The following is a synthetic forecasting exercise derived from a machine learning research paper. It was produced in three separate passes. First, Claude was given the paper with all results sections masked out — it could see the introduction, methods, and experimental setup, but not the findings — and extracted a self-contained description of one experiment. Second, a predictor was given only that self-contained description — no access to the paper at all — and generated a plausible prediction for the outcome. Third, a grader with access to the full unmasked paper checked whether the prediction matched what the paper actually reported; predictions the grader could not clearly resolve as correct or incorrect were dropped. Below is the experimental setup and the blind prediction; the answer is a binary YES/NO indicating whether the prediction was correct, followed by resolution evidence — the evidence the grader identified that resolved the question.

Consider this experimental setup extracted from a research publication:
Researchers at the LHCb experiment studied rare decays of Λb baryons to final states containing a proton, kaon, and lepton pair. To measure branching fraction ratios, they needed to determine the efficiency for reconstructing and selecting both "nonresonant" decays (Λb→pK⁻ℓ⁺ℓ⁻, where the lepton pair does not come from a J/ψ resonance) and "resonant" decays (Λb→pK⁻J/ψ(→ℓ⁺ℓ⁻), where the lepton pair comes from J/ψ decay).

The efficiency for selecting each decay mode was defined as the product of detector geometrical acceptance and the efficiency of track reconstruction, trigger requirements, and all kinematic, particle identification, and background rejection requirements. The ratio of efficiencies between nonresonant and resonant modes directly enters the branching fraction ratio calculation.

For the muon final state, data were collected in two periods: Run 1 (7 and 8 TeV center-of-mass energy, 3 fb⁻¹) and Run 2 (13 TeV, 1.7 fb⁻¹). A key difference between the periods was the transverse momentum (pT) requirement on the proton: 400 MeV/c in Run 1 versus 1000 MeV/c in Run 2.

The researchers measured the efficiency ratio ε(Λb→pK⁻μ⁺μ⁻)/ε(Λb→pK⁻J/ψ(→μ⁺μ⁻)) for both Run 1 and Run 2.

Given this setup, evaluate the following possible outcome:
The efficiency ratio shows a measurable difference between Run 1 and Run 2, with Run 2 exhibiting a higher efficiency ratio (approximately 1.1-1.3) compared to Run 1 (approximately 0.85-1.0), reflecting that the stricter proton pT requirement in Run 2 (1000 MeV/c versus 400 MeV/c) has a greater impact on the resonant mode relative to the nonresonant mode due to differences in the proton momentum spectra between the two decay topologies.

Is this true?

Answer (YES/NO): NO